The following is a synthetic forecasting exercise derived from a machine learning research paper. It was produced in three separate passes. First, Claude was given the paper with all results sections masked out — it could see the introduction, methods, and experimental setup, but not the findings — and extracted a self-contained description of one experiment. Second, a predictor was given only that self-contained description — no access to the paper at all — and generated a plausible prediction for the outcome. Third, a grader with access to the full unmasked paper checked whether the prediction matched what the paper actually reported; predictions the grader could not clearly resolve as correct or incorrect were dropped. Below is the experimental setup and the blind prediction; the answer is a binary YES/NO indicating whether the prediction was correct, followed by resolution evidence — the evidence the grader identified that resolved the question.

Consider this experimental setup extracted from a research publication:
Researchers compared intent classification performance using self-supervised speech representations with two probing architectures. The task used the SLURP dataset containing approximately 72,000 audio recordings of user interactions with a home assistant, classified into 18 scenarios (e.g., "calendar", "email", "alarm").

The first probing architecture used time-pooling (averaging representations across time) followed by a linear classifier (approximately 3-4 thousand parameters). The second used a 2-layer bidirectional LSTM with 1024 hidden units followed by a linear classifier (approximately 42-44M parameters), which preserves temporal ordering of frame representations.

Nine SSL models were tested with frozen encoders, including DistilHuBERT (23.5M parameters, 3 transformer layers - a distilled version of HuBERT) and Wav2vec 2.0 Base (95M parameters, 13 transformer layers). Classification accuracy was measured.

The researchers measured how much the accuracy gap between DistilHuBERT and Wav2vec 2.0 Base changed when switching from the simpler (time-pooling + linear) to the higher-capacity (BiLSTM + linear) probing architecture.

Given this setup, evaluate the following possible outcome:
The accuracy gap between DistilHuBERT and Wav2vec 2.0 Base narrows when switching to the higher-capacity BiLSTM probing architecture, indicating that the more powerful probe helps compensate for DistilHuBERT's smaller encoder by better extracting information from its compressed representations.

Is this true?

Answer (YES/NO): YES